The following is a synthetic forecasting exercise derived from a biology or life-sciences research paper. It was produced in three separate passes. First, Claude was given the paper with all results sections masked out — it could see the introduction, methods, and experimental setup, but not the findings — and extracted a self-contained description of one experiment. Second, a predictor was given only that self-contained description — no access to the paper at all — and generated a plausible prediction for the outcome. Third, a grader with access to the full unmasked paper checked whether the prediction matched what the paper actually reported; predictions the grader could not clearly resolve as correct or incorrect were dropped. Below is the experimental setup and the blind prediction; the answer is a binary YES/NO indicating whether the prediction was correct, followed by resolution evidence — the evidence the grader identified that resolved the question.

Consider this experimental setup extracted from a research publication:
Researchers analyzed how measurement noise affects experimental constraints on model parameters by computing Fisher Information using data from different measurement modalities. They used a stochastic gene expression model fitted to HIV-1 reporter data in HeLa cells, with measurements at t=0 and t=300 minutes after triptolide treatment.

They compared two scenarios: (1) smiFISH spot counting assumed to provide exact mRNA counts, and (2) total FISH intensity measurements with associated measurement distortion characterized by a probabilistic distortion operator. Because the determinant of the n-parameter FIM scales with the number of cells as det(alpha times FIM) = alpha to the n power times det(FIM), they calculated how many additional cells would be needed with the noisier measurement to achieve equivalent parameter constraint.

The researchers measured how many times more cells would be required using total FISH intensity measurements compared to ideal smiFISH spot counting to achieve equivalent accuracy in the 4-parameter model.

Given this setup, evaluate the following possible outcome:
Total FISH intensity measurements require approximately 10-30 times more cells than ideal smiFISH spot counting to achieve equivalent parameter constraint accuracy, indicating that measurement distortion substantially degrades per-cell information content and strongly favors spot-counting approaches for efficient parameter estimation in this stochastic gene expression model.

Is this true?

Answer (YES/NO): YES